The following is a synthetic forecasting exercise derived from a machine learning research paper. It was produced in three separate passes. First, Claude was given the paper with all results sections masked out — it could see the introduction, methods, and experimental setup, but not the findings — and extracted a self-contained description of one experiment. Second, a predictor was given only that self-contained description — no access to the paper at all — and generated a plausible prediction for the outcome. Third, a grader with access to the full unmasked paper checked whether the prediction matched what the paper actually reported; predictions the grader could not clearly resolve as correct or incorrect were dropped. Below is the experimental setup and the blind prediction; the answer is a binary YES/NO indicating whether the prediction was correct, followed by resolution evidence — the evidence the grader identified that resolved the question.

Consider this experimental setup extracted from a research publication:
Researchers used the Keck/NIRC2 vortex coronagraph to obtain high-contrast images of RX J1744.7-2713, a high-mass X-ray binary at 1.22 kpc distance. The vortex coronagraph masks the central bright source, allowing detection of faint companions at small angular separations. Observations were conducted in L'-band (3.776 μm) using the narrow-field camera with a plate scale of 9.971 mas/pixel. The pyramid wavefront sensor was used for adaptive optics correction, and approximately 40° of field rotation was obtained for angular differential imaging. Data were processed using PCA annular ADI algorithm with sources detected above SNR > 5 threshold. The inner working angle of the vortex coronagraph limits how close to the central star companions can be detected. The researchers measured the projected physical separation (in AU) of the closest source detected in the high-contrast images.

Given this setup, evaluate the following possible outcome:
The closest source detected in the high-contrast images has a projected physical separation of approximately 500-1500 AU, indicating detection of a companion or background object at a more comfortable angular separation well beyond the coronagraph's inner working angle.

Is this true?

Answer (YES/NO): NO